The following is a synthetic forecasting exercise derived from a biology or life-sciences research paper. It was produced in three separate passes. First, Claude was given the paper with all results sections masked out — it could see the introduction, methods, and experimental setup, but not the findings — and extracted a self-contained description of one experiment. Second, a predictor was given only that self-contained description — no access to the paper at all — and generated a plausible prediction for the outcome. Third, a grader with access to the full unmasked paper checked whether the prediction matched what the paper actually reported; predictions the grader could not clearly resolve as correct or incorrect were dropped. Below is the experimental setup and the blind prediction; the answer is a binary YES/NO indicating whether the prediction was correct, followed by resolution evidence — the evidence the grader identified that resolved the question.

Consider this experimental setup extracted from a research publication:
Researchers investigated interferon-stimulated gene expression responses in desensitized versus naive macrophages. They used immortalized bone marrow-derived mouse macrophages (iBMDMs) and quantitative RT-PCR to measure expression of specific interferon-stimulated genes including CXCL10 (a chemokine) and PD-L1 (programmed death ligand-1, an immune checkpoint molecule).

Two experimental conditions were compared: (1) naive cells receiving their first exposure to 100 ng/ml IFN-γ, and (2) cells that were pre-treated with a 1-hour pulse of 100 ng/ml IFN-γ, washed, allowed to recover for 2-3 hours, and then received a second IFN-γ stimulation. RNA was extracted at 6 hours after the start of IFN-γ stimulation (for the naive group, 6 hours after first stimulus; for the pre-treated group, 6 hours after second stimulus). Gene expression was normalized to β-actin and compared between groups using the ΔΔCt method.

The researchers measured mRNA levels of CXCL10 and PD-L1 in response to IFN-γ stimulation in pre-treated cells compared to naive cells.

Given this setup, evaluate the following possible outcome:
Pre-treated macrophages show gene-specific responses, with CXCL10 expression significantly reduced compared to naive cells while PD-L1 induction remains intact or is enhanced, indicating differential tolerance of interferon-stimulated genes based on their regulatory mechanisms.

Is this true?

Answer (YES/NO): NO